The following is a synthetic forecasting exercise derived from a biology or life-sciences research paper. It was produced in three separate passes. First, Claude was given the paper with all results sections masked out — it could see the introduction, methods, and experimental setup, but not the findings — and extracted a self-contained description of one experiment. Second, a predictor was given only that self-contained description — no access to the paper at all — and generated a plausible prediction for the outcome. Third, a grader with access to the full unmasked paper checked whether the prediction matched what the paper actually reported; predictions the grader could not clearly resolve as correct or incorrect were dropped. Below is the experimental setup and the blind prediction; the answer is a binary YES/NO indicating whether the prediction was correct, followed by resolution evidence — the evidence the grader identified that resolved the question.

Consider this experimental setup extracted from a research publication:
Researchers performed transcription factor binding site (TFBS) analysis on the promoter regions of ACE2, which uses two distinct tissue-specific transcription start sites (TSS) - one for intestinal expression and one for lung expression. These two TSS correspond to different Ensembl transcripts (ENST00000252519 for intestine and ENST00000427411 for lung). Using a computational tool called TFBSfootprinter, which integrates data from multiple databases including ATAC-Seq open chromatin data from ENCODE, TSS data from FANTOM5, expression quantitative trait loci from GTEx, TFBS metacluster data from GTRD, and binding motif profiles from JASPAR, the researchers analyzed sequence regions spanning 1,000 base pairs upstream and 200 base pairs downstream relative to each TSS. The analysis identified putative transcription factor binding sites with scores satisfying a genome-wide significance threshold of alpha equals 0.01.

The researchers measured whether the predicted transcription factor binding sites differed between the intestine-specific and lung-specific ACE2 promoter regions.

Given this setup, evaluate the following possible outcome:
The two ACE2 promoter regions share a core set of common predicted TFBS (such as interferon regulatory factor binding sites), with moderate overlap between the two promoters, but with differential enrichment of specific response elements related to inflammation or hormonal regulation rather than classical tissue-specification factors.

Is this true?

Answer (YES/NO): NO